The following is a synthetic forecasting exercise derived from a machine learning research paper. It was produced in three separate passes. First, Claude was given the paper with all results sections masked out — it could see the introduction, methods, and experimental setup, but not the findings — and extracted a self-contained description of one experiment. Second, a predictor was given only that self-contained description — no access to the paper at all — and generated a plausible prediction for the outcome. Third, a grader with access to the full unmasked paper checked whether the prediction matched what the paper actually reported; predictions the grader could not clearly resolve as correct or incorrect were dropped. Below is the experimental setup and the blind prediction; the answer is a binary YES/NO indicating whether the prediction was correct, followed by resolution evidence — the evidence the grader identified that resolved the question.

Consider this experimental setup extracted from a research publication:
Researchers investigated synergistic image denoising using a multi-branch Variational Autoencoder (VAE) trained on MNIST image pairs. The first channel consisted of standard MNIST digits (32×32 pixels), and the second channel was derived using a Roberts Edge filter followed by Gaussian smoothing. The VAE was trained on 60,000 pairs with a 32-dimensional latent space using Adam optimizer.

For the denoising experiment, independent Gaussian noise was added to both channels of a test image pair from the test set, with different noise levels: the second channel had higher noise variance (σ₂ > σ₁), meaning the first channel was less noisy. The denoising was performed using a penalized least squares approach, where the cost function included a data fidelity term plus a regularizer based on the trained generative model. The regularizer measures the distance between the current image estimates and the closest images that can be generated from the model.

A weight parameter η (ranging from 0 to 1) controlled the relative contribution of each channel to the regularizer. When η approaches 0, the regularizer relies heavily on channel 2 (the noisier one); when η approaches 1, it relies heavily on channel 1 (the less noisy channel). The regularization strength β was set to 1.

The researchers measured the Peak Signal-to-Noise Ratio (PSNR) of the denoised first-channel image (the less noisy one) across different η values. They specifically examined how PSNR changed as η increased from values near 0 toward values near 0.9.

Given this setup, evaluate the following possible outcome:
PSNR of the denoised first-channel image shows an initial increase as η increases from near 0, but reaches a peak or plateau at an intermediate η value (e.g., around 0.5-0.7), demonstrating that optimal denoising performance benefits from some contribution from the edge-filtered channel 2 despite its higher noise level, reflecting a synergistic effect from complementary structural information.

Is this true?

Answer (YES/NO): NO